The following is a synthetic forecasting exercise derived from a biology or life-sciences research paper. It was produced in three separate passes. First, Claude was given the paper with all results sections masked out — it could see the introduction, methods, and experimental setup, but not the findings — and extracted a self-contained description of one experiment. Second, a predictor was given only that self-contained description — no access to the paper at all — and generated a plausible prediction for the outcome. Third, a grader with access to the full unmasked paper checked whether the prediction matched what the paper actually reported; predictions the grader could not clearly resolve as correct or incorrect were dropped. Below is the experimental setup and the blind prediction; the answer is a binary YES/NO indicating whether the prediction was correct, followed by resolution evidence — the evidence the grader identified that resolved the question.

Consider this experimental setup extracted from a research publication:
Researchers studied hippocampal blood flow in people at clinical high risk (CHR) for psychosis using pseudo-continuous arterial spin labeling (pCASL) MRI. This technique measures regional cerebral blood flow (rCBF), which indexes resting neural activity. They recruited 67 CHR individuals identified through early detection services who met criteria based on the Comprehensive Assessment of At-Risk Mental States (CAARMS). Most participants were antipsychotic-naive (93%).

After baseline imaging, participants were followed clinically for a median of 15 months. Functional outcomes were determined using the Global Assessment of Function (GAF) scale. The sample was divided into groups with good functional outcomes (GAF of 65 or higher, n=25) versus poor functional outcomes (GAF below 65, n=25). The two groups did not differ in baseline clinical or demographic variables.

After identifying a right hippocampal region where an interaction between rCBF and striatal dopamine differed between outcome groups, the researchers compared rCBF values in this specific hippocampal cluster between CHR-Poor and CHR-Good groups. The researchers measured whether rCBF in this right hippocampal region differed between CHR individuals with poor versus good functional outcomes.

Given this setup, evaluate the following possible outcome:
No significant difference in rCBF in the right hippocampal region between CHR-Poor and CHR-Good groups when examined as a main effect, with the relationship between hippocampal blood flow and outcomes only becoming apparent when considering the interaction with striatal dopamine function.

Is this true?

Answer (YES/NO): NO